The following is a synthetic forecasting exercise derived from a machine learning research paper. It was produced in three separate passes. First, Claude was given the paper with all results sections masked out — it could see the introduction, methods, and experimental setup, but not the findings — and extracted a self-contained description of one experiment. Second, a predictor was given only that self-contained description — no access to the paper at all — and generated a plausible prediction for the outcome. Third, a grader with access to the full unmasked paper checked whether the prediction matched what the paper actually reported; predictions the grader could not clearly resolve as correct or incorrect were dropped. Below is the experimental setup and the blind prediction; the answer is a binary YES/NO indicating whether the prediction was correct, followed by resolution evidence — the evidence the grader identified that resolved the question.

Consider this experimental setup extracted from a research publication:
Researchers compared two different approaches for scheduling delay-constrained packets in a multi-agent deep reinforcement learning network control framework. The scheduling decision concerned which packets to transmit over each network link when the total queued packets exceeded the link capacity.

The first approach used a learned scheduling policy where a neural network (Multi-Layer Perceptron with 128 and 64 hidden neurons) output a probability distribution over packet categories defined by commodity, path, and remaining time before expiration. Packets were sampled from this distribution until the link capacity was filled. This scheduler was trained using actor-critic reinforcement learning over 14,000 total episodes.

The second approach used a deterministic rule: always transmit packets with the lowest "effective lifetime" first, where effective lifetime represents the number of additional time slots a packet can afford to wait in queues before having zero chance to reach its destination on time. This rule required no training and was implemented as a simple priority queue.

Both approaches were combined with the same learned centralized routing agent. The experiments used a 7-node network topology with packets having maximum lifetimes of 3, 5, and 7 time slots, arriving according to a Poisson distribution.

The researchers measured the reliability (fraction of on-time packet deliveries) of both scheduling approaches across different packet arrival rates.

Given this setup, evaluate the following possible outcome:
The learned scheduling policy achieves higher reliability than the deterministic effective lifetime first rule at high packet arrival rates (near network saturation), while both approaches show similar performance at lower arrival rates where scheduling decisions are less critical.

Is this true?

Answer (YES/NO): NO